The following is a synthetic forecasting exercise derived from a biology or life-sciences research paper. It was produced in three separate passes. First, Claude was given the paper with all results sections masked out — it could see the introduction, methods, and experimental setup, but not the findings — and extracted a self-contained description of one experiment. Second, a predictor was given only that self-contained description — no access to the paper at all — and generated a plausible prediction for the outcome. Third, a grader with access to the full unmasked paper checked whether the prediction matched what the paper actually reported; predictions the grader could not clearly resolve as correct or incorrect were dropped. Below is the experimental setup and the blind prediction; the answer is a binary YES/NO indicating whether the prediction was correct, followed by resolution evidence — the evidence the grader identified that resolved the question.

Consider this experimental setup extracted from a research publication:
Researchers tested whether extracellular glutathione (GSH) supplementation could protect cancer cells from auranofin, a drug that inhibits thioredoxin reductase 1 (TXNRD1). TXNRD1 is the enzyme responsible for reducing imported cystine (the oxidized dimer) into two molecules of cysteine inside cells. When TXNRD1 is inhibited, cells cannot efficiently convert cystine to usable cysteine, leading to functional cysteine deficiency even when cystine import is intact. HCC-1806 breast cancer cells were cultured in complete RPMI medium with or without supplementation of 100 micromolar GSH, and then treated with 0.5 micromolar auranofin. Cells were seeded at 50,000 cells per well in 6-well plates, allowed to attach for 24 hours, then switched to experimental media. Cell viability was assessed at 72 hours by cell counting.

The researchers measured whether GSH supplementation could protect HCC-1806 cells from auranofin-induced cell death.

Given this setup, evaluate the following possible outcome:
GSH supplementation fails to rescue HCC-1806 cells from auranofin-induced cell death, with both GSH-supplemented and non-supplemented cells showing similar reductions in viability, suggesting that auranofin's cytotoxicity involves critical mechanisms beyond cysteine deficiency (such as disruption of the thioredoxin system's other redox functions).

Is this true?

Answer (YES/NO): NO